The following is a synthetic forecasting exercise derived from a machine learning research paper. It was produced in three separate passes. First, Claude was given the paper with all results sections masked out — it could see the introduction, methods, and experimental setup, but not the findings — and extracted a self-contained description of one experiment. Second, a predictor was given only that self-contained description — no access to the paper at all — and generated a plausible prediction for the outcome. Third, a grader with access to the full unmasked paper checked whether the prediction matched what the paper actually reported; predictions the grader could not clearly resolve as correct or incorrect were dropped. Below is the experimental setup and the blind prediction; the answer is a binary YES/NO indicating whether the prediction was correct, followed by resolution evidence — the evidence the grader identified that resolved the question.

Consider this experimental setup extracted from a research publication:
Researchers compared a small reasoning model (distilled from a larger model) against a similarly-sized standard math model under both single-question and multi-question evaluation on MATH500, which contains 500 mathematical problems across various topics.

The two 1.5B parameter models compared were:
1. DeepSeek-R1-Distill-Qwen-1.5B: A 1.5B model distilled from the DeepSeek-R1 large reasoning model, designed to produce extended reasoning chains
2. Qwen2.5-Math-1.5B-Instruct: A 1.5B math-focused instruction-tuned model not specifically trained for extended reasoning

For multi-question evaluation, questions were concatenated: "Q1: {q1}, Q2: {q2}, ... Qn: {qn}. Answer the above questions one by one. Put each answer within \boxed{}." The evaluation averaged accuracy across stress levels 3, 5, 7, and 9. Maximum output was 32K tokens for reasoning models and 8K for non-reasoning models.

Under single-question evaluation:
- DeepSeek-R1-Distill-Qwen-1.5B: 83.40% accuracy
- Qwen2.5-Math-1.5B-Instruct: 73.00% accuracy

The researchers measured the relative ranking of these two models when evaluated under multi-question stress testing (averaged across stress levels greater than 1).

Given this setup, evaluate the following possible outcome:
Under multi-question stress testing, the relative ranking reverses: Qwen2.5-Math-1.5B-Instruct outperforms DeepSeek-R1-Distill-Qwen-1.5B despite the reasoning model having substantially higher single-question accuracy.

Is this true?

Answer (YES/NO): YES